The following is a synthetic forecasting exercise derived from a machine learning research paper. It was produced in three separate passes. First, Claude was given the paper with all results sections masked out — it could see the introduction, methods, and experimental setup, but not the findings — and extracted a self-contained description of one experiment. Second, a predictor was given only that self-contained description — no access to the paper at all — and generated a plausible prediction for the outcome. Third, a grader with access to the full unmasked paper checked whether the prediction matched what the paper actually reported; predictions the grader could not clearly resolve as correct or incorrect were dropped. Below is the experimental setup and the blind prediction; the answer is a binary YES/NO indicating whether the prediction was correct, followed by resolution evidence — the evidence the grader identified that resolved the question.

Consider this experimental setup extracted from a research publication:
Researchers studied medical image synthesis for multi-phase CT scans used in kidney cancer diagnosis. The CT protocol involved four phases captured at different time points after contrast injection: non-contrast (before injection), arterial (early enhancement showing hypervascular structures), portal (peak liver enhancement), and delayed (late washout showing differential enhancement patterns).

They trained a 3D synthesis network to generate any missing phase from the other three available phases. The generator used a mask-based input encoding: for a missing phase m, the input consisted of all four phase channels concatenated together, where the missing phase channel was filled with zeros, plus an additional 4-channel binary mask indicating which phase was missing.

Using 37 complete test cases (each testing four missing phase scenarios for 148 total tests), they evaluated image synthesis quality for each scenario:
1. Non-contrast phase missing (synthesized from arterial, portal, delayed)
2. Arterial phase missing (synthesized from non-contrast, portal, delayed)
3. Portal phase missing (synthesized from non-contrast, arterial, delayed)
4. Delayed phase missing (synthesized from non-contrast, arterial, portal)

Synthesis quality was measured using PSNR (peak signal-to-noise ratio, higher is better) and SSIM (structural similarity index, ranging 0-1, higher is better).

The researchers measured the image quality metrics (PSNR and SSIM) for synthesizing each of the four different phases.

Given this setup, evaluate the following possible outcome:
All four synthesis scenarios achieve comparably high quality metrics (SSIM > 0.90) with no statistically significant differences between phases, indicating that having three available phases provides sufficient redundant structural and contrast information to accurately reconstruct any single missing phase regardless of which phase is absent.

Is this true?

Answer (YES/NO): NO